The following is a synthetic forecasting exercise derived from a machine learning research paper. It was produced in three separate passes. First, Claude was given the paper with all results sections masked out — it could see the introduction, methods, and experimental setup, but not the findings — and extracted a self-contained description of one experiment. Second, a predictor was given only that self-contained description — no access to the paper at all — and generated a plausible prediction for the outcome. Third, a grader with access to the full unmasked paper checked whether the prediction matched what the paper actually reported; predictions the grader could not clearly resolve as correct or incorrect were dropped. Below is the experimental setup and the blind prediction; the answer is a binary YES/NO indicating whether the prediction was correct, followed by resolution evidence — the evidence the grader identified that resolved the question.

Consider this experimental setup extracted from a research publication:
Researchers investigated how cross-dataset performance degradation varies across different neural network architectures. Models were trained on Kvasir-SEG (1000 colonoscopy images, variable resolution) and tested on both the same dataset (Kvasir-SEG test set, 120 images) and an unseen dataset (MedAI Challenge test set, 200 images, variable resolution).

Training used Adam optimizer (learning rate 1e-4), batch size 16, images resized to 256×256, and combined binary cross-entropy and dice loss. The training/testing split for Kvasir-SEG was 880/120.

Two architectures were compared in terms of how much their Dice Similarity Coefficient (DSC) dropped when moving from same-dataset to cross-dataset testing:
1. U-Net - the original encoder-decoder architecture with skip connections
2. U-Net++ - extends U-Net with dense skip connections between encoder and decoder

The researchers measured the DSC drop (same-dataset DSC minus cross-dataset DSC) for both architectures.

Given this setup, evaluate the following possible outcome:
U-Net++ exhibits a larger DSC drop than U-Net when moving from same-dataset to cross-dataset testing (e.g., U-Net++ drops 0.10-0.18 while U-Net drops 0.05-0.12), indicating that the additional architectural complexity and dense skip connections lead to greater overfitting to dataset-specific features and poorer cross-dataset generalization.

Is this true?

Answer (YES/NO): NO